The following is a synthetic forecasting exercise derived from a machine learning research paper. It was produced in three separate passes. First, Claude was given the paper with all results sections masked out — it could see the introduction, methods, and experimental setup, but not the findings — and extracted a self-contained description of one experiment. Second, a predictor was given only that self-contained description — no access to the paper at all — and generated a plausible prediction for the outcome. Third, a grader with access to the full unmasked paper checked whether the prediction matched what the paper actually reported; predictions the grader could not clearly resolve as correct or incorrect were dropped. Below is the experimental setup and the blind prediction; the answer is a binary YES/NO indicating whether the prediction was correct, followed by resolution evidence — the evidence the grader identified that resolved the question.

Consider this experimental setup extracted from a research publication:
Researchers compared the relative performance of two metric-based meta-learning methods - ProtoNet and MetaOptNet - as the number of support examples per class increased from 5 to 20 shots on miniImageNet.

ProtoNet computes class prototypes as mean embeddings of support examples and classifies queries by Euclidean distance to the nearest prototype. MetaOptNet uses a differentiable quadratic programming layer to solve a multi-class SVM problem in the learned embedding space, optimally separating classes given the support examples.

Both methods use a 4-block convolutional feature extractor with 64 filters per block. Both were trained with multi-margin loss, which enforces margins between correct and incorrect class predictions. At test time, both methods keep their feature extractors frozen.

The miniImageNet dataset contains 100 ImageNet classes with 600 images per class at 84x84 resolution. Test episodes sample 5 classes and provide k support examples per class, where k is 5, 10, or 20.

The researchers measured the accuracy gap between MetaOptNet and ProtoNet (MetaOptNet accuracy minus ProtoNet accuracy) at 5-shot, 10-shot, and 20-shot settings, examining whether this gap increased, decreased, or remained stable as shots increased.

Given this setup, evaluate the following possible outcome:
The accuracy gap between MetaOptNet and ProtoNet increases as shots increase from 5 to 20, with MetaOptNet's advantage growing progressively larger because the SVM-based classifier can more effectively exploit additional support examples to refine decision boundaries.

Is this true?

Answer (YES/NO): NO